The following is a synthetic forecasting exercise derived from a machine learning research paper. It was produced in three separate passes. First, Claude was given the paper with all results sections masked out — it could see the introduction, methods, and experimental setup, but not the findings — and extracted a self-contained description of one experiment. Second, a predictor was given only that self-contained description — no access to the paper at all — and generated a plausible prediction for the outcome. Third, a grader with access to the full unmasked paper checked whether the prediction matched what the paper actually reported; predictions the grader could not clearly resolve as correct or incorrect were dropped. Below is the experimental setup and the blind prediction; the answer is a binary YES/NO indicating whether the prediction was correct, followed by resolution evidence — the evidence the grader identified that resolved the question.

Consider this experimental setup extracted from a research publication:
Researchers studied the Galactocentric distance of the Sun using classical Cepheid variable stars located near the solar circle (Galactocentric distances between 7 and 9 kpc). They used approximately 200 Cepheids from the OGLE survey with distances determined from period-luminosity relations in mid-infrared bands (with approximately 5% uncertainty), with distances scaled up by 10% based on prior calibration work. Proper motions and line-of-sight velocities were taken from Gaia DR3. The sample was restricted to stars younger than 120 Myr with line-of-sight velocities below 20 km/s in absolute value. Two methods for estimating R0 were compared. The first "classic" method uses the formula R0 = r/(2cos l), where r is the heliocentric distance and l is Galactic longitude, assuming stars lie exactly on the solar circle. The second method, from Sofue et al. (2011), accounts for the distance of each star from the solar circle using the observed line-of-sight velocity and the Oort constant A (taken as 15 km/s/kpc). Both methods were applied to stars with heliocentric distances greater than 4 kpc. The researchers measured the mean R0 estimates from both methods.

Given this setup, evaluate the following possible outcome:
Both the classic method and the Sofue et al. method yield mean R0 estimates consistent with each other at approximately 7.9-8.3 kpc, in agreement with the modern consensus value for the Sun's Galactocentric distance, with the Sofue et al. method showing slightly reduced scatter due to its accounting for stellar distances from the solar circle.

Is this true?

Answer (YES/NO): NO